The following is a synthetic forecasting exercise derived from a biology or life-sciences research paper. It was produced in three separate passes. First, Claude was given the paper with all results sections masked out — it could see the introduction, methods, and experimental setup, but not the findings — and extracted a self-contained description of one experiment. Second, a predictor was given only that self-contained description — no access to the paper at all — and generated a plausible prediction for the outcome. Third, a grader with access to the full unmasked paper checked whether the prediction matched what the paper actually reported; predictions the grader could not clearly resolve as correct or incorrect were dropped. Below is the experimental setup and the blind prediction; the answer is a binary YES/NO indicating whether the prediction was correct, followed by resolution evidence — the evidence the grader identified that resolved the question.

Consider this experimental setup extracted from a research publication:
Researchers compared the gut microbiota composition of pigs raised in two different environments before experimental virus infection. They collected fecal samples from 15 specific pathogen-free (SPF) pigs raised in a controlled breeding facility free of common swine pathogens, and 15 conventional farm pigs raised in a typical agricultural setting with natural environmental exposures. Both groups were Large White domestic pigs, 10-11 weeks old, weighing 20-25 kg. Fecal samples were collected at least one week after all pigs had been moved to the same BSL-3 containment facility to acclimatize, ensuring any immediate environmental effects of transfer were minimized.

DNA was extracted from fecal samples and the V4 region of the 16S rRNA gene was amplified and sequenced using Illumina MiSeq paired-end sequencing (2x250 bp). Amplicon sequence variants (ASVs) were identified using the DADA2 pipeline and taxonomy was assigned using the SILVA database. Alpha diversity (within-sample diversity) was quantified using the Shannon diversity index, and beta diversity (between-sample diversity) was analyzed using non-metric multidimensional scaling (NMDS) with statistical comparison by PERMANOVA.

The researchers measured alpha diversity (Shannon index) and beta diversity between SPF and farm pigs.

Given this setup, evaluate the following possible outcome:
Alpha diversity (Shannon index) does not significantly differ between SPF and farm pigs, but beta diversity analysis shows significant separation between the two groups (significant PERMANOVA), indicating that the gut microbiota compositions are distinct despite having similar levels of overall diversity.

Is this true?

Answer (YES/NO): YES